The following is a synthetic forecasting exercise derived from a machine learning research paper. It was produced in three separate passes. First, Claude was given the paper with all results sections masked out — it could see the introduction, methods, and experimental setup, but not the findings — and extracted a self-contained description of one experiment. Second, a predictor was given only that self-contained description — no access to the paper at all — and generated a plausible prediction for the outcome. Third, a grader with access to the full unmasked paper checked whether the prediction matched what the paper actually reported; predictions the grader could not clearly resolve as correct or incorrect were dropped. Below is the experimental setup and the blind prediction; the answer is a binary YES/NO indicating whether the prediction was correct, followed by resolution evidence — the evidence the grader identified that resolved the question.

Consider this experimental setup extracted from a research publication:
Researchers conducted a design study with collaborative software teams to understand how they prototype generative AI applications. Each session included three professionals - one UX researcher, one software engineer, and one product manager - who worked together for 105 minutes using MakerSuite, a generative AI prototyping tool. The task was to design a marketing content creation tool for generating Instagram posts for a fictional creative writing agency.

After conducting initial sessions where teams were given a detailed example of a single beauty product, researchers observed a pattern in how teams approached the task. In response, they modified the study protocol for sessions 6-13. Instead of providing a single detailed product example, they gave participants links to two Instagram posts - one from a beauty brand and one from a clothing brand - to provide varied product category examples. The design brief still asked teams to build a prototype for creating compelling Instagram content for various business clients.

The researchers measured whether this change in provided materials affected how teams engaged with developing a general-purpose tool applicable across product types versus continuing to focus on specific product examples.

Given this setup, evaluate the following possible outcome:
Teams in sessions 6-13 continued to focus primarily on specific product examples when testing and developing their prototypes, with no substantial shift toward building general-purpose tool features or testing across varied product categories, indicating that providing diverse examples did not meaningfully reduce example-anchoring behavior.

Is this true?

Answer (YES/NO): NO